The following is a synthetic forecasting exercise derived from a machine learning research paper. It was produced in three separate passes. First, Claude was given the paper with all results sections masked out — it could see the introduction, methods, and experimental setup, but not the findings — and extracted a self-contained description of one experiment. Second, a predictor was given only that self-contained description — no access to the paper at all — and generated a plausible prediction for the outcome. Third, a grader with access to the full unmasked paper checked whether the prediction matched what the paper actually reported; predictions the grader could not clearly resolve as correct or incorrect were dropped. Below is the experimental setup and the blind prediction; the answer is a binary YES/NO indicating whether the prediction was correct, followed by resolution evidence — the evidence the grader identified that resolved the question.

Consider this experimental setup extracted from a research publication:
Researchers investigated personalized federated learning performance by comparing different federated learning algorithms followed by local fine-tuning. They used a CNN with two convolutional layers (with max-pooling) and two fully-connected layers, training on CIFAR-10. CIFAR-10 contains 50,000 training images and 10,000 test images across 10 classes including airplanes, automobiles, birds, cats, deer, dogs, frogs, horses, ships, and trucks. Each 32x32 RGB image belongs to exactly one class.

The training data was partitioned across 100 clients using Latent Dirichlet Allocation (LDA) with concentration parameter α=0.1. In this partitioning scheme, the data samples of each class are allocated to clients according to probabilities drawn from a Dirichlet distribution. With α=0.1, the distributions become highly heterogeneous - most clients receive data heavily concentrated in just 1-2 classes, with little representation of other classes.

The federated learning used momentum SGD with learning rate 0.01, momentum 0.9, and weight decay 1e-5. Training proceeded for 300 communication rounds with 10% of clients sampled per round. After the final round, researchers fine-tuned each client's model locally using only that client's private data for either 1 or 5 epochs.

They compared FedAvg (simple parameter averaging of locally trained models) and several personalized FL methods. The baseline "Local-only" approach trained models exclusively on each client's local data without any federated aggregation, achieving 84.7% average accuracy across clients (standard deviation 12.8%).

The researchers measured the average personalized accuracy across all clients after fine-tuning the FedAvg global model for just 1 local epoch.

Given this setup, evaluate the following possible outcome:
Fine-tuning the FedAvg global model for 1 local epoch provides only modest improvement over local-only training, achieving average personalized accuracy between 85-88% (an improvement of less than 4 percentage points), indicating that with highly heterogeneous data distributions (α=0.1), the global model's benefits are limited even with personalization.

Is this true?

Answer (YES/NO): NO